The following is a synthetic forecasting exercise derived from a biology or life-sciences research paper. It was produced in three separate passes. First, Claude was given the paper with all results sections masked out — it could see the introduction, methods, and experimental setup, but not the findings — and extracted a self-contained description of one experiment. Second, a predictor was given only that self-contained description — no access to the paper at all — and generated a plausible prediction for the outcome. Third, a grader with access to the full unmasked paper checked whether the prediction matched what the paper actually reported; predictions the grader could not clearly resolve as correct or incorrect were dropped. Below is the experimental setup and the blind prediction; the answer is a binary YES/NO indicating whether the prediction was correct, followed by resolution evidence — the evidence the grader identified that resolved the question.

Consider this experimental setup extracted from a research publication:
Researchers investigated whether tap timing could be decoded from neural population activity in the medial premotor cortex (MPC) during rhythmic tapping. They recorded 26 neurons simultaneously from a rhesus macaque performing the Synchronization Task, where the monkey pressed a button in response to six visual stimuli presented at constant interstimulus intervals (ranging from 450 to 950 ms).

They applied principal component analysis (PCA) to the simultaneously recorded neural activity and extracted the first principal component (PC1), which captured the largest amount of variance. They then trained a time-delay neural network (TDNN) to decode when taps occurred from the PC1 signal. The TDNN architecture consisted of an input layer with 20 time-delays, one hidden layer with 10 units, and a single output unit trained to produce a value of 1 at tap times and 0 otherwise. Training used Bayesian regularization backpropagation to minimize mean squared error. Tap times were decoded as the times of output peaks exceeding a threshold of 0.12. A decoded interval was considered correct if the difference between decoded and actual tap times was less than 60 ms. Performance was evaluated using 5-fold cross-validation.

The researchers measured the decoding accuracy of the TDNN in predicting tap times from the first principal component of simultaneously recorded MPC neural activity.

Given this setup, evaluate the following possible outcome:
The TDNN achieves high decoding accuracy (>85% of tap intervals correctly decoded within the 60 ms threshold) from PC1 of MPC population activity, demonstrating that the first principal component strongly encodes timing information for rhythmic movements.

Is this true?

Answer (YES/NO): YES